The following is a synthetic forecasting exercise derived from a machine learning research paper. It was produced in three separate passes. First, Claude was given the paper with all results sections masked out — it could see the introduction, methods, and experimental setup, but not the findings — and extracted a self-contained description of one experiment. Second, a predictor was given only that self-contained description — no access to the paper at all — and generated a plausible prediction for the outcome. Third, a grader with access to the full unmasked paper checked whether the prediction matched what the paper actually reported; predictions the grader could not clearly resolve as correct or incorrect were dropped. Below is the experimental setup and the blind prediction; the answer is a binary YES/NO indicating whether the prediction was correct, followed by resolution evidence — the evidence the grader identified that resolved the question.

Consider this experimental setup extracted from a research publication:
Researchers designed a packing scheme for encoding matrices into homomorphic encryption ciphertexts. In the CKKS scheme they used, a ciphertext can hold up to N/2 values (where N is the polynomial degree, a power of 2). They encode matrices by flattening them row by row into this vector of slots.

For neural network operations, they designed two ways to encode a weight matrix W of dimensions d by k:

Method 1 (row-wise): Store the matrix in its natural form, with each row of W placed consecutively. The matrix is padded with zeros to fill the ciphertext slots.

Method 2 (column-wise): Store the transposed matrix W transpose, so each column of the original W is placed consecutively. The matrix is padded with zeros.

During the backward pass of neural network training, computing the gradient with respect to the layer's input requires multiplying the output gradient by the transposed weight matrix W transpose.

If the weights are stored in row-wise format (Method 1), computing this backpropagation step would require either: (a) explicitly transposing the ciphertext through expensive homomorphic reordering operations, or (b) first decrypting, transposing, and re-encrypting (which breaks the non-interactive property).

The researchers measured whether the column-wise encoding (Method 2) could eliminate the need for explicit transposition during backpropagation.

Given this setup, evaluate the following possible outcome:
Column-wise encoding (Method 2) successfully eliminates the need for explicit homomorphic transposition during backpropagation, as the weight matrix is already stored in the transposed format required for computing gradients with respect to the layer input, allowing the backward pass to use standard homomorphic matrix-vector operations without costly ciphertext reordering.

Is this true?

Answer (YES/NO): YES